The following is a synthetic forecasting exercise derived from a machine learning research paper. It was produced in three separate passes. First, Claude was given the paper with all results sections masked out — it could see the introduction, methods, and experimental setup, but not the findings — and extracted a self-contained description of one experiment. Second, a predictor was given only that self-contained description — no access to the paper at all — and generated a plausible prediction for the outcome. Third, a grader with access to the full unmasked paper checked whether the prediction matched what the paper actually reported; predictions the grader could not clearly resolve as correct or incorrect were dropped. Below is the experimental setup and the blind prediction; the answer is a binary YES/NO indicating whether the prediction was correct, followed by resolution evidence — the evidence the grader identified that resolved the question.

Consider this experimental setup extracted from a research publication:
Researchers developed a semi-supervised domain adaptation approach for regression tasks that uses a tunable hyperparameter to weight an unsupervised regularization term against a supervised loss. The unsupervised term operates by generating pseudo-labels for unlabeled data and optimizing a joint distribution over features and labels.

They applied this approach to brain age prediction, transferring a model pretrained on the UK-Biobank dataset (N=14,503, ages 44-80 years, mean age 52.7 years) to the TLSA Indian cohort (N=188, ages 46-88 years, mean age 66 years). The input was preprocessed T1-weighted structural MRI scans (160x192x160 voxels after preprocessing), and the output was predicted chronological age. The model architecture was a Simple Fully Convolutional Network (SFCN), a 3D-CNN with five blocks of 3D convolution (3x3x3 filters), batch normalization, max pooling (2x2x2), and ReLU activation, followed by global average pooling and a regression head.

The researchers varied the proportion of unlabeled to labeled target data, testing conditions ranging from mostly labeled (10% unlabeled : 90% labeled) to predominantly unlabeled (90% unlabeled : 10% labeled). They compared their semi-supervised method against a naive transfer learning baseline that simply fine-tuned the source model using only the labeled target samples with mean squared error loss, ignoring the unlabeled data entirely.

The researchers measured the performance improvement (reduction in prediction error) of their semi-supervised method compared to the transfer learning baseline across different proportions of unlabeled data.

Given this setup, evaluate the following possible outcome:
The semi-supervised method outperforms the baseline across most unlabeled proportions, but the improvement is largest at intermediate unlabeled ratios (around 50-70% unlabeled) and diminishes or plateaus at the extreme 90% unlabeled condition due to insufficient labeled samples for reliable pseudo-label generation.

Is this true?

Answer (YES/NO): NO